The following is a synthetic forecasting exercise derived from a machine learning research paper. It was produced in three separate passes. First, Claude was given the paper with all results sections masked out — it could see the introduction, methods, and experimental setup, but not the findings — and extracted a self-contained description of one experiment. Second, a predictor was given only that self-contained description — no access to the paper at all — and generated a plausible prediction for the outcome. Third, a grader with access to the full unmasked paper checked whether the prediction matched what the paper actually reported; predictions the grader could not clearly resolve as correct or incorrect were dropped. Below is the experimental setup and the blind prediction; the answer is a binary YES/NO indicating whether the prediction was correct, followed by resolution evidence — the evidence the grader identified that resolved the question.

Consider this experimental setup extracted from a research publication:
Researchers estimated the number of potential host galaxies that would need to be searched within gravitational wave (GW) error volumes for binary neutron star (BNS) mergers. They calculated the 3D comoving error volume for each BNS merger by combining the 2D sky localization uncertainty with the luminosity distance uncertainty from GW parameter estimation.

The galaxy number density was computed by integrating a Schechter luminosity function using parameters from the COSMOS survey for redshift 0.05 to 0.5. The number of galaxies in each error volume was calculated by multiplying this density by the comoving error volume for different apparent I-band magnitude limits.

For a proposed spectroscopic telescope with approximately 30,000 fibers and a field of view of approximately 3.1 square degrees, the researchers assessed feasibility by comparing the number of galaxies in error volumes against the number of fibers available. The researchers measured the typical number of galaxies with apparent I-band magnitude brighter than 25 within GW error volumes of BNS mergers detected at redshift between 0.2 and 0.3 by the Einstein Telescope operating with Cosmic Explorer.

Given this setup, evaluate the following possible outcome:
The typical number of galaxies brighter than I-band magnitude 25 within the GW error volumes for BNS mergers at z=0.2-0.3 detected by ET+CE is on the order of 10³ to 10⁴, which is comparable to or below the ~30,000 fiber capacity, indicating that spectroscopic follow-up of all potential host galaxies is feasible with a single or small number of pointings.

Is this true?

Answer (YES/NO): NO